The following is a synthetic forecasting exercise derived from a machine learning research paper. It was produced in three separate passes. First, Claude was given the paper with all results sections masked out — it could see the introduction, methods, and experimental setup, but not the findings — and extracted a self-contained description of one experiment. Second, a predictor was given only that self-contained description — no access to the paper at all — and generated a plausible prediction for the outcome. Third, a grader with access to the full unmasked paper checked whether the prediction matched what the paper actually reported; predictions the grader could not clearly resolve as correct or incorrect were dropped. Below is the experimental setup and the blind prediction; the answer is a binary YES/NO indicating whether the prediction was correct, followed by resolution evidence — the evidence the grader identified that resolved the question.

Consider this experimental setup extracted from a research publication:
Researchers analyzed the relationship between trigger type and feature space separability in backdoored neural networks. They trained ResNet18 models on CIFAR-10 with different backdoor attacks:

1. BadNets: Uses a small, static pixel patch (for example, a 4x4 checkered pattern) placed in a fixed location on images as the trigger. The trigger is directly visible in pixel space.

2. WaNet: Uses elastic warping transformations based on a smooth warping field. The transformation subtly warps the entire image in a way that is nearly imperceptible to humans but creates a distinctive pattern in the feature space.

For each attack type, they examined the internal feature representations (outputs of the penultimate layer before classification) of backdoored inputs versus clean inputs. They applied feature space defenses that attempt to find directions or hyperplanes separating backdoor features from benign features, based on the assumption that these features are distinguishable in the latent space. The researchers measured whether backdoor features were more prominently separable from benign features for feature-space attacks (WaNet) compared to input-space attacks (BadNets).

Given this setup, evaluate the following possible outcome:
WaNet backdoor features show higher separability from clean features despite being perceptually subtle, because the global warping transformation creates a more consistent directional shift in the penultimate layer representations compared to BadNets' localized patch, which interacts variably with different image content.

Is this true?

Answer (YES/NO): YES